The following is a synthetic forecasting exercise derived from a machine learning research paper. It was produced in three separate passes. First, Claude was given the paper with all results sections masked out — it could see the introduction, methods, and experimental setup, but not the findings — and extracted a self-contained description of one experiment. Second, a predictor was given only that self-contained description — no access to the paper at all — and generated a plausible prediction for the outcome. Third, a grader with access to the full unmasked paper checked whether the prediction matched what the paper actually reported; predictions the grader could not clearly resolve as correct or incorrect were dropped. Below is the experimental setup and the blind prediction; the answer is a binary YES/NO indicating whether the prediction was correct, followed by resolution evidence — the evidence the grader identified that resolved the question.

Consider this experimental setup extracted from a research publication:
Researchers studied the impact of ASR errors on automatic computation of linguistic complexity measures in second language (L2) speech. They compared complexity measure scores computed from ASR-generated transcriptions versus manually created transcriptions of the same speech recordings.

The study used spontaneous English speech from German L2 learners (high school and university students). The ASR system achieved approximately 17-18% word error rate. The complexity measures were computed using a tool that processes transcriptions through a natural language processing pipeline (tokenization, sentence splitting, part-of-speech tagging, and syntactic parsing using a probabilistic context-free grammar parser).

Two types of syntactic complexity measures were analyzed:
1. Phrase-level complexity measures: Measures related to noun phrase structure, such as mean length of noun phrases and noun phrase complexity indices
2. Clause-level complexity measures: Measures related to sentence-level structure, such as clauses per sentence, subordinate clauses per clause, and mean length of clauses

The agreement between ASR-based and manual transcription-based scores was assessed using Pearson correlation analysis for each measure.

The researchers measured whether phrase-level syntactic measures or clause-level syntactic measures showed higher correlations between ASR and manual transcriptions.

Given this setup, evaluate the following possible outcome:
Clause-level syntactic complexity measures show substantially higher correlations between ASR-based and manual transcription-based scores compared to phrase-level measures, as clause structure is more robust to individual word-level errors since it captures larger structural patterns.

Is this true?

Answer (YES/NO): NO